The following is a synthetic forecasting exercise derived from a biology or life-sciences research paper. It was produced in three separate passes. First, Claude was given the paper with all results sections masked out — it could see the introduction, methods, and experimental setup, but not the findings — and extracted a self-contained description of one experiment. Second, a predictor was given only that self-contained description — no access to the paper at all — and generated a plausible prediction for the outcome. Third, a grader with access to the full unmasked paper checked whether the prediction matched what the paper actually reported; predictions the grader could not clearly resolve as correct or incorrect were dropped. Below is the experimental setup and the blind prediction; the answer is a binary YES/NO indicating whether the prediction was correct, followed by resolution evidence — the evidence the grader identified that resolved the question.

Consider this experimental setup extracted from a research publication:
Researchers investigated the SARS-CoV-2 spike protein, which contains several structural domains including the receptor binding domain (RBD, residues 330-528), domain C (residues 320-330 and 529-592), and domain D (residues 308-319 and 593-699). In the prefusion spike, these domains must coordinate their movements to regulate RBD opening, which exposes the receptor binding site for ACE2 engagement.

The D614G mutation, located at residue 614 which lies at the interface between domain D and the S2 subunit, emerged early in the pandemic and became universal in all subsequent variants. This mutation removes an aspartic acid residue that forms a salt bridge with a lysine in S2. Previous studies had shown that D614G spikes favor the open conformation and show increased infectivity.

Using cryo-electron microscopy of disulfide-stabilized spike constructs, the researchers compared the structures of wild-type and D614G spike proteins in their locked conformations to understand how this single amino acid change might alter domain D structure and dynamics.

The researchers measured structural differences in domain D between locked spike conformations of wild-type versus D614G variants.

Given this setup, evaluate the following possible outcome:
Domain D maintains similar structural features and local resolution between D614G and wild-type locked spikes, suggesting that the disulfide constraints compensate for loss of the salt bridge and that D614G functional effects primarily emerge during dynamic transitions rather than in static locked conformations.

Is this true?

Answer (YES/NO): NO